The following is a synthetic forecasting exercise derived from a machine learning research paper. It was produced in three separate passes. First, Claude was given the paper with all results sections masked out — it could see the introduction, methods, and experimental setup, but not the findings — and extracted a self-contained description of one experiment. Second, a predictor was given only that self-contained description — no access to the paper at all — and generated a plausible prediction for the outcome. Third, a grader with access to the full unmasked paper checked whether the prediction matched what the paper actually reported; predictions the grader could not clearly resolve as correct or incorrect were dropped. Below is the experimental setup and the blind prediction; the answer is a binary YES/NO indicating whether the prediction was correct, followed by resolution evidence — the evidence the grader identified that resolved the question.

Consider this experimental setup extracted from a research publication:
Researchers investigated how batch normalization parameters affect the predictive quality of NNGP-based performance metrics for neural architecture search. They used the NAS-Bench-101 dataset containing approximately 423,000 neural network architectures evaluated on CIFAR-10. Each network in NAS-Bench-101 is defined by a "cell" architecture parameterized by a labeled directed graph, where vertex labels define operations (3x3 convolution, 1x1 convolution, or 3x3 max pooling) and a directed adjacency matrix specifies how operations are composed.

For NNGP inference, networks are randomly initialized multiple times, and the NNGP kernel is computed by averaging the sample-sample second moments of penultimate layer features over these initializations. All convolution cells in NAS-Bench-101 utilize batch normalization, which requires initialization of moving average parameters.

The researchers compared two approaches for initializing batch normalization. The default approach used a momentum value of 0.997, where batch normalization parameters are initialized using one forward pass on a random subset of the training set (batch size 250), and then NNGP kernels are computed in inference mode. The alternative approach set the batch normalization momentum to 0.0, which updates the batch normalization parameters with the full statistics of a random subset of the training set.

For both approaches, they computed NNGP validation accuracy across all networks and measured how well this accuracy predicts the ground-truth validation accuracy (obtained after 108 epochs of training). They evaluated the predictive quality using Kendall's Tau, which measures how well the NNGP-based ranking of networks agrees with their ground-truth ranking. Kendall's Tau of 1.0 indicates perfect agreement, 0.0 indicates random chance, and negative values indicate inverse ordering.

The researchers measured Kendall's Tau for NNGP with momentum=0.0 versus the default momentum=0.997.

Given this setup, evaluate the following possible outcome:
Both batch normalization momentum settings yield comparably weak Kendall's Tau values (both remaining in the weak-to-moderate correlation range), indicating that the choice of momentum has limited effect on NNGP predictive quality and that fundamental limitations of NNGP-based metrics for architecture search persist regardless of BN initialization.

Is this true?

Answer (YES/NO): NO